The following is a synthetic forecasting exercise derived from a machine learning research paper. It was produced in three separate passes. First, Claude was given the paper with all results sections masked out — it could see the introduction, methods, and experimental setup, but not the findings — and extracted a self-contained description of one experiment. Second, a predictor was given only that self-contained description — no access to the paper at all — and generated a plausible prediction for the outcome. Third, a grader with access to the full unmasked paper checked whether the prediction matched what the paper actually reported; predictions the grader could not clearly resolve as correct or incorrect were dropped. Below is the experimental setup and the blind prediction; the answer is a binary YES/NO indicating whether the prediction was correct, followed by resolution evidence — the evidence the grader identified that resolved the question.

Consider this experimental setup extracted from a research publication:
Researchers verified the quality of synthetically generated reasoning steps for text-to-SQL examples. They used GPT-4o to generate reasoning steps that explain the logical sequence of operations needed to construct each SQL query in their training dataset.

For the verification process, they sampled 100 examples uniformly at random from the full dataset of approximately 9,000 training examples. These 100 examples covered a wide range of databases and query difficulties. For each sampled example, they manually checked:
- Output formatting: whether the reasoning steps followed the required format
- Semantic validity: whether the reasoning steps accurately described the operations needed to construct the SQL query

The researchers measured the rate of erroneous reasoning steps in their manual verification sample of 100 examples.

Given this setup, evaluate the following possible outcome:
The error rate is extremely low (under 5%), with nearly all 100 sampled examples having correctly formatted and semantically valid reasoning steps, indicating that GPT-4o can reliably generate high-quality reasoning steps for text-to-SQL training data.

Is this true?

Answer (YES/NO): YES